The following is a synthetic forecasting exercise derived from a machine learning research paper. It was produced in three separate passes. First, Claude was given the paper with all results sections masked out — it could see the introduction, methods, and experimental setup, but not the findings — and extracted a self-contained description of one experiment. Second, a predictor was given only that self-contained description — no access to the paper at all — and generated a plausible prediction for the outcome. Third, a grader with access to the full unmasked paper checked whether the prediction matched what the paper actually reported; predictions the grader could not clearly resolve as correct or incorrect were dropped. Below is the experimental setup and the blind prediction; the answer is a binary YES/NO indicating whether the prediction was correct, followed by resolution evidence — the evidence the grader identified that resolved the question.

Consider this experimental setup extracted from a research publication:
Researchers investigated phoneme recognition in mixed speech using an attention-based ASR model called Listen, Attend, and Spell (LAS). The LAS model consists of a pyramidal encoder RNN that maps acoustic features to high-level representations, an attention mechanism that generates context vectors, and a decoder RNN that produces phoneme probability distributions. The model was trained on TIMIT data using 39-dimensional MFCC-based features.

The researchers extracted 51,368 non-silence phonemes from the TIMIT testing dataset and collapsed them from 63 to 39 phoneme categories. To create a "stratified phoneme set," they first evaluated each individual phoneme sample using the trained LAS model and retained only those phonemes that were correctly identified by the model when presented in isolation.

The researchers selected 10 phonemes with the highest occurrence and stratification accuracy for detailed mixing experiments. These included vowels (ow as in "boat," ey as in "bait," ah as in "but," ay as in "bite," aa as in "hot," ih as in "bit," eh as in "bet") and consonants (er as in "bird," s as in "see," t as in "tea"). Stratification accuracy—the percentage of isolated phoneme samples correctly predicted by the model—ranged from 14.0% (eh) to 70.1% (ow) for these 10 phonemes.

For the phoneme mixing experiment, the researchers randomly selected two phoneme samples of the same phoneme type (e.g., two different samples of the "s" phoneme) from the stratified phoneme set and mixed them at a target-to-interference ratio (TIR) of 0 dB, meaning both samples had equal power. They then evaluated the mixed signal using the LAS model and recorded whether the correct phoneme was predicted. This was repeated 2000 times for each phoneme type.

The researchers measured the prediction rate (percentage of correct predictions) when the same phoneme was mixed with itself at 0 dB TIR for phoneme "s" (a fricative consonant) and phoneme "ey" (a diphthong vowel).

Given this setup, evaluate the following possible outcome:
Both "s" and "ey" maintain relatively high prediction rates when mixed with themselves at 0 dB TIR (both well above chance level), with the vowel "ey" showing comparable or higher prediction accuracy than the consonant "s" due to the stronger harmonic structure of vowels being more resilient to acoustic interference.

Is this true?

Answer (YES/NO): NO